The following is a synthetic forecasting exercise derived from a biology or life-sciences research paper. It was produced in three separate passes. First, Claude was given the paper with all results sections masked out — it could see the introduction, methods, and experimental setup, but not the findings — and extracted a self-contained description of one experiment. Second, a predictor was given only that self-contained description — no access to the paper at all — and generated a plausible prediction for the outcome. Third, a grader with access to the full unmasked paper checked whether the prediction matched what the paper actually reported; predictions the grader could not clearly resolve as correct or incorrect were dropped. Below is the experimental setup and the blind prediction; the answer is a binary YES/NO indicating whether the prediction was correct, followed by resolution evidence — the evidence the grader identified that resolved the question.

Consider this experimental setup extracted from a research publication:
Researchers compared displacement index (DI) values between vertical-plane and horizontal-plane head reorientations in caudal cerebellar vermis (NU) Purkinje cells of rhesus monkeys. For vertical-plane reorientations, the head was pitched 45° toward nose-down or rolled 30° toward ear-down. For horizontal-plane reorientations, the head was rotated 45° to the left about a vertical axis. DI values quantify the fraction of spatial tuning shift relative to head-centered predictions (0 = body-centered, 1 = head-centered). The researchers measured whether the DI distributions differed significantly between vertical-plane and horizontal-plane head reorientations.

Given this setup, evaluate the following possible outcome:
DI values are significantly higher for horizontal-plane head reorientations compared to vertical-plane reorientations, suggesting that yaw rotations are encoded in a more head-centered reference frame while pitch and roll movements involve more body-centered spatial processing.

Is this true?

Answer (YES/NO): NO